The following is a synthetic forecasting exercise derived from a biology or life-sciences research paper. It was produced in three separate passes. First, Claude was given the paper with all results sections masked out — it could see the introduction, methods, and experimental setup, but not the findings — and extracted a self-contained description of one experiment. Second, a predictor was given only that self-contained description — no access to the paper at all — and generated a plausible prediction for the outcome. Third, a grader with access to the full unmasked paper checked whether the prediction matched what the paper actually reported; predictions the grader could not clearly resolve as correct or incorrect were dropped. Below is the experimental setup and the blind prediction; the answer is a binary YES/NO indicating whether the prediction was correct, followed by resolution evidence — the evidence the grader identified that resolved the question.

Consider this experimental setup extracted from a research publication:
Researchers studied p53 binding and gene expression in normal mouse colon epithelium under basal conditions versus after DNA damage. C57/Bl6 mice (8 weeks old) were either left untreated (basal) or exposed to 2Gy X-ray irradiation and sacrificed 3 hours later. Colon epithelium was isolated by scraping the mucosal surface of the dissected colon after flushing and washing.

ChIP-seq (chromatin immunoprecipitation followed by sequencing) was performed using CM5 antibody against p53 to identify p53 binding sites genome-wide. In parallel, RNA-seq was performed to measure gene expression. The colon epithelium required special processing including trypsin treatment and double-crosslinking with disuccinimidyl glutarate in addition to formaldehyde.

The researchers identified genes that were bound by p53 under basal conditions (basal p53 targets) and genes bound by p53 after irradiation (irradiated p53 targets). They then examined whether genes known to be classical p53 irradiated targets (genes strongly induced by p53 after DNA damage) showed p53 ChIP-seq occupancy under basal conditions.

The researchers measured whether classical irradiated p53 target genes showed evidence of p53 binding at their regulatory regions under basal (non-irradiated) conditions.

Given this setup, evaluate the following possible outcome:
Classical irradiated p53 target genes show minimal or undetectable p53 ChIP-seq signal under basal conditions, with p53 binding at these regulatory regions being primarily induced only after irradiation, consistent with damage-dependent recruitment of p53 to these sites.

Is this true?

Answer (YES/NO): NO